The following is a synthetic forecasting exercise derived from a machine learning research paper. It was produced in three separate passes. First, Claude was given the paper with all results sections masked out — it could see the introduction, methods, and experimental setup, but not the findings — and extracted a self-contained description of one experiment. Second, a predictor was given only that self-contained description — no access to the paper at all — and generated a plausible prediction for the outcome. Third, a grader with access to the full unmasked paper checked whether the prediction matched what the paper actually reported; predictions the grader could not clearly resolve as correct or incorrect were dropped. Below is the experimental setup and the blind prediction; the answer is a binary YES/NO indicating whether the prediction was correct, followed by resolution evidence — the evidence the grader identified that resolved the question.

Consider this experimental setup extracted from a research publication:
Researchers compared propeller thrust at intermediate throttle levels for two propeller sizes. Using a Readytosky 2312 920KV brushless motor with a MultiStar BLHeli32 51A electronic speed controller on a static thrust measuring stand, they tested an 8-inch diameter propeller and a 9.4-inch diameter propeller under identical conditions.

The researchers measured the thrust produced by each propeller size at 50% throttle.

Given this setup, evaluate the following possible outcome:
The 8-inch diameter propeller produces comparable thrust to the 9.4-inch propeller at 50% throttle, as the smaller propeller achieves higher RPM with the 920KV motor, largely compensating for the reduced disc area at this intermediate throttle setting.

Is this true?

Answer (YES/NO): NO